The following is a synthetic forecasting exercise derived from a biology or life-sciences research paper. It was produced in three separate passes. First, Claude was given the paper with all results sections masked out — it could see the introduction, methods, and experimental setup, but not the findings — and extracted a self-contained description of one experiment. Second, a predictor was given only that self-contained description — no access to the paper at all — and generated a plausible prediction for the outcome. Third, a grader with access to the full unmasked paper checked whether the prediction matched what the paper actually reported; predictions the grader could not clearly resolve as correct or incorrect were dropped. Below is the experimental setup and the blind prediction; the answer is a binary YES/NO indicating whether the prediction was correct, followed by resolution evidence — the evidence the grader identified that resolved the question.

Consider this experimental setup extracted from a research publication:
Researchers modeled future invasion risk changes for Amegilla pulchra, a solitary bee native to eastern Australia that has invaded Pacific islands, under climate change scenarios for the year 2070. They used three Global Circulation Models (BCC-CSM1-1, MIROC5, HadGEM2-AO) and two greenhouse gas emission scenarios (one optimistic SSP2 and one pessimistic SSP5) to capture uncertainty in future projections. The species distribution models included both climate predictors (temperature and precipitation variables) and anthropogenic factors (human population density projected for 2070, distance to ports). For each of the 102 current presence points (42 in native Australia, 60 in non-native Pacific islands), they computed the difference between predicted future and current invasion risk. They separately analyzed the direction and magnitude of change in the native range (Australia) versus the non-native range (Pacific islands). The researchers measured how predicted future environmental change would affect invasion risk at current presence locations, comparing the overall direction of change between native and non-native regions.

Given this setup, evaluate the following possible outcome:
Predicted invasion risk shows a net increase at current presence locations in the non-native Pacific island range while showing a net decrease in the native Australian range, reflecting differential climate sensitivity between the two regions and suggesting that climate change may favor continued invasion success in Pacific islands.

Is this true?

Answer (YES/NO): NO